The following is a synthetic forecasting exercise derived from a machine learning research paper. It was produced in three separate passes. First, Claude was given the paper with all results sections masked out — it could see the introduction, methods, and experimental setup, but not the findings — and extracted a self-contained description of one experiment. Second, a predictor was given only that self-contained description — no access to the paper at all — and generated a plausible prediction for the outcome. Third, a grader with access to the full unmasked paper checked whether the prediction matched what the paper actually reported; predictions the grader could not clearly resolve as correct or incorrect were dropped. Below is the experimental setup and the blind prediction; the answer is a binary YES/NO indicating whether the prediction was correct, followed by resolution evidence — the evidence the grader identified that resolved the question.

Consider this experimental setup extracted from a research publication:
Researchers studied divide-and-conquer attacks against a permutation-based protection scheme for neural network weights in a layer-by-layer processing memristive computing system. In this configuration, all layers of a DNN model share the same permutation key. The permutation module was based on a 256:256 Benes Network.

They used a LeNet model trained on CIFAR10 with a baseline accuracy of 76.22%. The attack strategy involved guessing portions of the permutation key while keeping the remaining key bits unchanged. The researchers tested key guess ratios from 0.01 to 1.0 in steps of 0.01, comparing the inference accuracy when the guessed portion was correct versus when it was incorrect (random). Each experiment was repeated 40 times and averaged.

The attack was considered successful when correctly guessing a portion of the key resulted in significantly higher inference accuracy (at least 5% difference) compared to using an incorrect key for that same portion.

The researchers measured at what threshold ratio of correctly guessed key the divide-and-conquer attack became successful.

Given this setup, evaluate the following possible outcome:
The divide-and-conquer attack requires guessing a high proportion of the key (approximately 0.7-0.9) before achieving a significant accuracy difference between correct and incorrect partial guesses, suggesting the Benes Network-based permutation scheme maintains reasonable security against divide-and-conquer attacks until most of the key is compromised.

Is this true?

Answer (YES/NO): YES